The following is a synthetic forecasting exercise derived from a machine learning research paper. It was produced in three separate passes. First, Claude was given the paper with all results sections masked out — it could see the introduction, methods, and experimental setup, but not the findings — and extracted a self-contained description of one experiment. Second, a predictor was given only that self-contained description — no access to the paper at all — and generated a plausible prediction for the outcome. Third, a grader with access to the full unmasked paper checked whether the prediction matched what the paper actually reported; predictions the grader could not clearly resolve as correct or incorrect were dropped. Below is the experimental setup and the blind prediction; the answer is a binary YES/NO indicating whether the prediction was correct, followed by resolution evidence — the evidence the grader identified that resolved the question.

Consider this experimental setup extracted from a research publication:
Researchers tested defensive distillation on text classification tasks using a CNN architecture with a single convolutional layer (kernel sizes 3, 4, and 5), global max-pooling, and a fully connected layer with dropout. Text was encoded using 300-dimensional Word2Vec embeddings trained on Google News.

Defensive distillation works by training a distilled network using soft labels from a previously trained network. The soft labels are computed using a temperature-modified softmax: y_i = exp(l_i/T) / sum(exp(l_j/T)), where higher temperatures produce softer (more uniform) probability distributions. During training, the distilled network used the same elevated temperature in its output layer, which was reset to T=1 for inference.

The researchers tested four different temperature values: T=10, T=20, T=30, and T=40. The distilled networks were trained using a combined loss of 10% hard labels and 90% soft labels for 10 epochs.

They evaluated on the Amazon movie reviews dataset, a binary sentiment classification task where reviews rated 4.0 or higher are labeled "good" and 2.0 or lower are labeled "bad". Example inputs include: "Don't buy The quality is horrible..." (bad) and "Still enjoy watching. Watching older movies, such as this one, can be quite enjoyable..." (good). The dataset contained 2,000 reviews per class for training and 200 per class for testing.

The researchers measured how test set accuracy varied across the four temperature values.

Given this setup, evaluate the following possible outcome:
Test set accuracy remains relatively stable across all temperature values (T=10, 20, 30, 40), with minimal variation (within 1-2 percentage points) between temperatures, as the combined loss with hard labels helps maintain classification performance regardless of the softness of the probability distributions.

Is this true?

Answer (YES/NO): NO